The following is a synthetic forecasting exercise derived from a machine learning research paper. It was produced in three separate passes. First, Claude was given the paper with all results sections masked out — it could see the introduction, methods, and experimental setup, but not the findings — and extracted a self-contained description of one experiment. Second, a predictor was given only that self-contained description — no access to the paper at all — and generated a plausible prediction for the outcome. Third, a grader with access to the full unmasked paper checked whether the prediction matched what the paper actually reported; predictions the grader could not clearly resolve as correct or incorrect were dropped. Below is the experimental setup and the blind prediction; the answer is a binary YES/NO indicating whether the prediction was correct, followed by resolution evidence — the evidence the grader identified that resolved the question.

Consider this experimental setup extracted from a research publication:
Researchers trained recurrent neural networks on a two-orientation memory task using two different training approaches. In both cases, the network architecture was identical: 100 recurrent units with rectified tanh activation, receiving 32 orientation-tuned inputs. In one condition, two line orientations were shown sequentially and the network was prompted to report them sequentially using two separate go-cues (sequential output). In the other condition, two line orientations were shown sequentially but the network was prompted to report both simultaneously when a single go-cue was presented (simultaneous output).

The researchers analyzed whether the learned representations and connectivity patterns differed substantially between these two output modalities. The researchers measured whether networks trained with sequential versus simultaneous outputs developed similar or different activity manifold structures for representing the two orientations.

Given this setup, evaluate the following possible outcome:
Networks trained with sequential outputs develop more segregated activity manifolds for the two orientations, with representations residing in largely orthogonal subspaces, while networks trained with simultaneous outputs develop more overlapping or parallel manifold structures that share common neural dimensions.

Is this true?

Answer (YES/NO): NO